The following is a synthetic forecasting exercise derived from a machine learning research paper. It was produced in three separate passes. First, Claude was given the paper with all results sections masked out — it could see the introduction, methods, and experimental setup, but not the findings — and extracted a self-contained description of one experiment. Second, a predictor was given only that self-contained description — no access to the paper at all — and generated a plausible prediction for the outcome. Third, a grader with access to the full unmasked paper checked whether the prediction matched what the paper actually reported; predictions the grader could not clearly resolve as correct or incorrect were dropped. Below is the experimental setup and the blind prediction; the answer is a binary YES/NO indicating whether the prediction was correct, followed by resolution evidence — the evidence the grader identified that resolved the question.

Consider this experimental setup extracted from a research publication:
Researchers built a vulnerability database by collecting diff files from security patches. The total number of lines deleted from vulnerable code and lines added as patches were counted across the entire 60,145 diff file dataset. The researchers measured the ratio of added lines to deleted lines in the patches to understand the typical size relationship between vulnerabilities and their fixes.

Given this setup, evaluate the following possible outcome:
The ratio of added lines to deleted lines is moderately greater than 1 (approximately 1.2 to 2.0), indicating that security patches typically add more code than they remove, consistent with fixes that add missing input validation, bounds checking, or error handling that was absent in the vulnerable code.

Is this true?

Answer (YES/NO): NO